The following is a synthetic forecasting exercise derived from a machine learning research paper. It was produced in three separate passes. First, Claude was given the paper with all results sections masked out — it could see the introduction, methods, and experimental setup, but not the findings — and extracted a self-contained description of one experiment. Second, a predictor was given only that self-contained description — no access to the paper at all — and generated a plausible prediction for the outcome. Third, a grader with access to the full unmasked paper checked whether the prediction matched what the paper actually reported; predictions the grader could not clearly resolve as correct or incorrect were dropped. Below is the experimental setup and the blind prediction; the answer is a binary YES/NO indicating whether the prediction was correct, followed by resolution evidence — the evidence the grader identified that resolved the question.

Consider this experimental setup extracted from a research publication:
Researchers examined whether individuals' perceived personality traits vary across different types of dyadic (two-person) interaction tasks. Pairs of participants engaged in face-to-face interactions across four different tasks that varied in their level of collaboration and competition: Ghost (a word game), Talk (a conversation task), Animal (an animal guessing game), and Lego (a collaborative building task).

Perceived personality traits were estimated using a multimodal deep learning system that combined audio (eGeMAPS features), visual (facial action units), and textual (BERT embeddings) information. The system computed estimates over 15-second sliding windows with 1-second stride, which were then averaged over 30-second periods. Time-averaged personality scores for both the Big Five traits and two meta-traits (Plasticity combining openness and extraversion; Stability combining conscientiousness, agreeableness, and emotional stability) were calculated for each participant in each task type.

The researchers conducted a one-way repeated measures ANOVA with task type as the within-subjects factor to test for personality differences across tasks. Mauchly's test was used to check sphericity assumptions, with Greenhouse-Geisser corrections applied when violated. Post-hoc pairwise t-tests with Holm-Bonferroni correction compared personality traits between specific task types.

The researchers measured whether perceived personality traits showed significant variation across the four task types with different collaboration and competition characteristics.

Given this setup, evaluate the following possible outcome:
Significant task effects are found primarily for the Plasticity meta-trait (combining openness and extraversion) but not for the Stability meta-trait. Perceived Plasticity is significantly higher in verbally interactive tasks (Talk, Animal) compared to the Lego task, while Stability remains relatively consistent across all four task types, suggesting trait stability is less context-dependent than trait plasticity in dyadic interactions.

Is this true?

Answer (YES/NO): NO